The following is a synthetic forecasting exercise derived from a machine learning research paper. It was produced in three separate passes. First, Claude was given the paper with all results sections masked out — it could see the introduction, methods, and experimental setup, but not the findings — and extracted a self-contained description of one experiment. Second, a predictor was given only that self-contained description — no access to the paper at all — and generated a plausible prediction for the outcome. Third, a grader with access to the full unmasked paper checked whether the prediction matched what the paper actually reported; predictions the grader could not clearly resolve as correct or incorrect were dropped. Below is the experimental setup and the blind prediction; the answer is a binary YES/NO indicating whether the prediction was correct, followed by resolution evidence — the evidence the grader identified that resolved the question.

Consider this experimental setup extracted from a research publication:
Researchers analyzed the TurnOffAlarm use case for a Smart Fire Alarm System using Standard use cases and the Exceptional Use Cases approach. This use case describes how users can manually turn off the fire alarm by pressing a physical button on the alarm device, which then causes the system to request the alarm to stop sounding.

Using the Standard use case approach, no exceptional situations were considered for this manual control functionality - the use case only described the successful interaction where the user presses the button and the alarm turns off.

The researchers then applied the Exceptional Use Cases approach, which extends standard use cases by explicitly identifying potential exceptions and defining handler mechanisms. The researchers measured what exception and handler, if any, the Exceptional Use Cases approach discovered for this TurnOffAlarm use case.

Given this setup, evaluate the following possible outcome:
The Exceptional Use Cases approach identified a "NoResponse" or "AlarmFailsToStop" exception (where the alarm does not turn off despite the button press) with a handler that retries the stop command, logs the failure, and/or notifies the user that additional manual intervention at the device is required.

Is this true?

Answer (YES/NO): NO